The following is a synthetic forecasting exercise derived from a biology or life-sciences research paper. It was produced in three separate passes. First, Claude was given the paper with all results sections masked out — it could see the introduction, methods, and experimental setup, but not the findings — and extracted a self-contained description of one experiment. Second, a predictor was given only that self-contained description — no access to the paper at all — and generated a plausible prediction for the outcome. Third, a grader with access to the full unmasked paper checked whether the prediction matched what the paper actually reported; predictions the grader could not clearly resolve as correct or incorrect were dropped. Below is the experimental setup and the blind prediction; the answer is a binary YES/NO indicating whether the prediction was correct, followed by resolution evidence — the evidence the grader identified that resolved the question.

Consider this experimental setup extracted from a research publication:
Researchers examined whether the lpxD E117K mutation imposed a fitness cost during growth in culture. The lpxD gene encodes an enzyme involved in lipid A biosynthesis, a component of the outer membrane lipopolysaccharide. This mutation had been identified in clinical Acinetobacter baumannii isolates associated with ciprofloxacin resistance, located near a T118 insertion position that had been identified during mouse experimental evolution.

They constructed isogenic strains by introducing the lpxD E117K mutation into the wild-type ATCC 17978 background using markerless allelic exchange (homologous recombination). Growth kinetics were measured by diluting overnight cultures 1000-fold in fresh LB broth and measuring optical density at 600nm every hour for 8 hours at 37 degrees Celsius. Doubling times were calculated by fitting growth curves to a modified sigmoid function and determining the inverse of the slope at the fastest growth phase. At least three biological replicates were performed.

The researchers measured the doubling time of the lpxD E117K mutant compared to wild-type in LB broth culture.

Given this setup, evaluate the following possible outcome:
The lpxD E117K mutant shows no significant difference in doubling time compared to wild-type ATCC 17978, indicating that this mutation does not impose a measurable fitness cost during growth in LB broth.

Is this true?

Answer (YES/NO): YES